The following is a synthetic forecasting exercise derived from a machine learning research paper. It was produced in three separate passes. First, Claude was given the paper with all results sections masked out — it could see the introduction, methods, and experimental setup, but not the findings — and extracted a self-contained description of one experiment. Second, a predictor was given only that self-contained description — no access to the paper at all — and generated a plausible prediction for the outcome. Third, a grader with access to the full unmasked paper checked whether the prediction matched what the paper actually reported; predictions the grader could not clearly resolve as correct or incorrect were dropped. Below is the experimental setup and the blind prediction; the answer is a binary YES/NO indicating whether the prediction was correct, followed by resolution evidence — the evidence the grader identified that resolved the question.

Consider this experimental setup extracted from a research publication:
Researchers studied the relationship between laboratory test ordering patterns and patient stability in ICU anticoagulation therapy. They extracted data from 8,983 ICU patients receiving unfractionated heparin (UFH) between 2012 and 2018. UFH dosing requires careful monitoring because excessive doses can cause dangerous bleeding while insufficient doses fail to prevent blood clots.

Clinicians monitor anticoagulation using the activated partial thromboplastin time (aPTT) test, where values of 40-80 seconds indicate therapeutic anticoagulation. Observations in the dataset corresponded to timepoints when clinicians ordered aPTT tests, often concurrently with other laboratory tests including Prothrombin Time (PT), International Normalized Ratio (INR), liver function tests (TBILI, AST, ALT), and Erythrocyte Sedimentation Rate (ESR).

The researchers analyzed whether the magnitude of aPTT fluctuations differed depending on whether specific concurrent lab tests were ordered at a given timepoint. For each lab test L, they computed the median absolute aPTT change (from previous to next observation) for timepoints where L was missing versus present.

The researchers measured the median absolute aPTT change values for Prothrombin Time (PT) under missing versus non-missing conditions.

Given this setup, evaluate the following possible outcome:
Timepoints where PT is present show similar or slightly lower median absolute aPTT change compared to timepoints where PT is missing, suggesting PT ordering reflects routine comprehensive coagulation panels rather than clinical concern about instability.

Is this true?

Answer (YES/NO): NO